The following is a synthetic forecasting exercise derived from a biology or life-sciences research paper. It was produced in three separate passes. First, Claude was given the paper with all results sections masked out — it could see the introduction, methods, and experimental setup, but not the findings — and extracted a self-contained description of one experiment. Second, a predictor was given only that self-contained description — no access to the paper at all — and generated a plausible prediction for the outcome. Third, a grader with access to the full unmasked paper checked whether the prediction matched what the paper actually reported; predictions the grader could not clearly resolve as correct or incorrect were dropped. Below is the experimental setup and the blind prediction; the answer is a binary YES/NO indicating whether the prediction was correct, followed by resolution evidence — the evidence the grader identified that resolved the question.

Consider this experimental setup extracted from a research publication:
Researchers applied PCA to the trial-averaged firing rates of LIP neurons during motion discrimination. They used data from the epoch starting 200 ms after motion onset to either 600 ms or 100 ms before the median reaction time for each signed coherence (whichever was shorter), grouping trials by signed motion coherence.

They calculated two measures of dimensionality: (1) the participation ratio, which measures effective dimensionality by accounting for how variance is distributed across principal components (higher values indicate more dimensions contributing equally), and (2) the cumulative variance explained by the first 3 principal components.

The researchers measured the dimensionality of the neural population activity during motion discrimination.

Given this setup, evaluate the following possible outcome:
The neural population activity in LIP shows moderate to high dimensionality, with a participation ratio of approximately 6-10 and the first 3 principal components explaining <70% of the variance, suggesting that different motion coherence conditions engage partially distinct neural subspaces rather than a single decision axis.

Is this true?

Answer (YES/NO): NO